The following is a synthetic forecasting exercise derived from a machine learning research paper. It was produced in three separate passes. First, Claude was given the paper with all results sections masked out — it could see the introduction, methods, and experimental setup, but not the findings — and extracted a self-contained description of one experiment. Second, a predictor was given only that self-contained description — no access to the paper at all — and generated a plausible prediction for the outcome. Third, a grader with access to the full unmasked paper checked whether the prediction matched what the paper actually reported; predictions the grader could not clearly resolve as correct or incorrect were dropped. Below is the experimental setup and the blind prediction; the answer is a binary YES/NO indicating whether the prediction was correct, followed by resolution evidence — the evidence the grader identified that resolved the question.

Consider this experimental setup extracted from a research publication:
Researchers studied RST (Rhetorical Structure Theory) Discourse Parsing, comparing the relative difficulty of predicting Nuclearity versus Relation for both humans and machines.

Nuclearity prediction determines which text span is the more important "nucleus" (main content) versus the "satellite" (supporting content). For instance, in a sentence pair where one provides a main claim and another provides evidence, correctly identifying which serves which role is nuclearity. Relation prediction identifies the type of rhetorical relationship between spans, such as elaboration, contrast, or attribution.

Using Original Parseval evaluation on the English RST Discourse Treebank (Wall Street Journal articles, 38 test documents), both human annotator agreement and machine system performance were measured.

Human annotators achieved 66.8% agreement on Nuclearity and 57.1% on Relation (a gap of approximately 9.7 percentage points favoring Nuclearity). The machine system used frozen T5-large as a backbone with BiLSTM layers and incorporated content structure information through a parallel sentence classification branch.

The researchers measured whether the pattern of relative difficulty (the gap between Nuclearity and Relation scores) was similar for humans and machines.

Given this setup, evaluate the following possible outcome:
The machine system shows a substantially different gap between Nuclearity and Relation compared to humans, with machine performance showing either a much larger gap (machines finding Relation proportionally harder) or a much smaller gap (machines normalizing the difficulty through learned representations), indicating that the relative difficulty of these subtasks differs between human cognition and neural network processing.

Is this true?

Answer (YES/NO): NO